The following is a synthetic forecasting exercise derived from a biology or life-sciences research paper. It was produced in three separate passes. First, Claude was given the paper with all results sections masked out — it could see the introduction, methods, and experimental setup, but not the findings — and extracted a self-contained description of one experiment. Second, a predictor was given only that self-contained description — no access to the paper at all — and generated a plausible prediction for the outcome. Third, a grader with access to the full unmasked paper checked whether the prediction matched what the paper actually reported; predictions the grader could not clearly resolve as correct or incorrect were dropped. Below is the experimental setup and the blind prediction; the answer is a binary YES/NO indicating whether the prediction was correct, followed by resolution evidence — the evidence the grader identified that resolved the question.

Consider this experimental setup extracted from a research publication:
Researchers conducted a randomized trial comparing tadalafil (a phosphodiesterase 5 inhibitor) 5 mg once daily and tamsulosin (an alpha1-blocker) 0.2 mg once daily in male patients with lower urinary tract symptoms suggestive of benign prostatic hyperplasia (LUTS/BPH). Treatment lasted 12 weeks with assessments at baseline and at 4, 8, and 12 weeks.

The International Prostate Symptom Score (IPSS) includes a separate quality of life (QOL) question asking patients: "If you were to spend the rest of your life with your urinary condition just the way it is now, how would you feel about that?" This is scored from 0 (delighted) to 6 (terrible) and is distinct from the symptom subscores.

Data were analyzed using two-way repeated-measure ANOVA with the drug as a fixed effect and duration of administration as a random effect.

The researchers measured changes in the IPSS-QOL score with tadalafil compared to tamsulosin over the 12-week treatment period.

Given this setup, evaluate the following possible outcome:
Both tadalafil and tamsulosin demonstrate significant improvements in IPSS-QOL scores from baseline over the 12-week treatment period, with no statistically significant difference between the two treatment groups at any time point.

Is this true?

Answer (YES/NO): YES